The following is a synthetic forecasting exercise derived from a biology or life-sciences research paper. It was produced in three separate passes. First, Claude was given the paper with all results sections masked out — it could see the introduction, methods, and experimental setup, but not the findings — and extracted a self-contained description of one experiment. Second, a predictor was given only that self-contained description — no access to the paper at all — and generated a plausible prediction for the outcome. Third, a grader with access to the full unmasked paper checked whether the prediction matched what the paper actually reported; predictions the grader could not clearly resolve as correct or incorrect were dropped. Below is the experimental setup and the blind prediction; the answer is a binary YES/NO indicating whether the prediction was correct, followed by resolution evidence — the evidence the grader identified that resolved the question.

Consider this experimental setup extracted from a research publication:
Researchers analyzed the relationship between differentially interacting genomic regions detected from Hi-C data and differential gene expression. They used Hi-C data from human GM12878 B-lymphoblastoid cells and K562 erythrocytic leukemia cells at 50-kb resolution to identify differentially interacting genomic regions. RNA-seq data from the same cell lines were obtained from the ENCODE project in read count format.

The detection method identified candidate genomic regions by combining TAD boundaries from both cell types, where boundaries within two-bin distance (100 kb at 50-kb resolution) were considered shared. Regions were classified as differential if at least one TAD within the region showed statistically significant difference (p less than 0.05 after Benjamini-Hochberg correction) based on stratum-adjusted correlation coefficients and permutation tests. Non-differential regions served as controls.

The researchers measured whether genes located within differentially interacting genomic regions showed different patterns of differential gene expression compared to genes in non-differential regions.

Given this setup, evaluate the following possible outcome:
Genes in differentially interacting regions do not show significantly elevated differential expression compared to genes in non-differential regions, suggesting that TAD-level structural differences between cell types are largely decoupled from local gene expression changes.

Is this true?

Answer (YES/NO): NO